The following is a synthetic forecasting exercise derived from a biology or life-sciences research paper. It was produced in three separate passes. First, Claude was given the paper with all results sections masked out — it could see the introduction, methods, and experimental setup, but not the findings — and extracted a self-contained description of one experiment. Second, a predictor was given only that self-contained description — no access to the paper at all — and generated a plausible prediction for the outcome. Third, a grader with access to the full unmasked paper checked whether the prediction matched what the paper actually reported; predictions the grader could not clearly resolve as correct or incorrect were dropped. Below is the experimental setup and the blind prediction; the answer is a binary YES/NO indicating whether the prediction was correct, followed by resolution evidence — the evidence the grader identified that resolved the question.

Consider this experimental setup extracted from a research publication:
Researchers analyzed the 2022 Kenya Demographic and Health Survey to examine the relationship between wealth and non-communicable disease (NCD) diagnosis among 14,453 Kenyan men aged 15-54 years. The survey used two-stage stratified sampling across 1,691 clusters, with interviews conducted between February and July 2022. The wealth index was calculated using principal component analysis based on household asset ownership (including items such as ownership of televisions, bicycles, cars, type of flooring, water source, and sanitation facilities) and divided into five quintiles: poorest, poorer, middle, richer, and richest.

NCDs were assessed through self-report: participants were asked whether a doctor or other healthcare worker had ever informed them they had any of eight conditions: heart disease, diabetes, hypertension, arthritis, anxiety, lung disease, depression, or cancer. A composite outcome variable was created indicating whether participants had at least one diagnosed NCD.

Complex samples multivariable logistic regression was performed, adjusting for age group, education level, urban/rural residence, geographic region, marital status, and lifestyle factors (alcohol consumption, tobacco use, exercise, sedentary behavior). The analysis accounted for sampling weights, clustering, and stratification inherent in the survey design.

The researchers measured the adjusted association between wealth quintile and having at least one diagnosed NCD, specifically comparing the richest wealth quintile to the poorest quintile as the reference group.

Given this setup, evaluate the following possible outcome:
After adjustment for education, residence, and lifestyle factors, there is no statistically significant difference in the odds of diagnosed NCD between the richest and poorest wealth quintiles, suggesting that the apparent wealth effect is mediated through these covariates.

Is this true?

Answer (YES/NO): NO